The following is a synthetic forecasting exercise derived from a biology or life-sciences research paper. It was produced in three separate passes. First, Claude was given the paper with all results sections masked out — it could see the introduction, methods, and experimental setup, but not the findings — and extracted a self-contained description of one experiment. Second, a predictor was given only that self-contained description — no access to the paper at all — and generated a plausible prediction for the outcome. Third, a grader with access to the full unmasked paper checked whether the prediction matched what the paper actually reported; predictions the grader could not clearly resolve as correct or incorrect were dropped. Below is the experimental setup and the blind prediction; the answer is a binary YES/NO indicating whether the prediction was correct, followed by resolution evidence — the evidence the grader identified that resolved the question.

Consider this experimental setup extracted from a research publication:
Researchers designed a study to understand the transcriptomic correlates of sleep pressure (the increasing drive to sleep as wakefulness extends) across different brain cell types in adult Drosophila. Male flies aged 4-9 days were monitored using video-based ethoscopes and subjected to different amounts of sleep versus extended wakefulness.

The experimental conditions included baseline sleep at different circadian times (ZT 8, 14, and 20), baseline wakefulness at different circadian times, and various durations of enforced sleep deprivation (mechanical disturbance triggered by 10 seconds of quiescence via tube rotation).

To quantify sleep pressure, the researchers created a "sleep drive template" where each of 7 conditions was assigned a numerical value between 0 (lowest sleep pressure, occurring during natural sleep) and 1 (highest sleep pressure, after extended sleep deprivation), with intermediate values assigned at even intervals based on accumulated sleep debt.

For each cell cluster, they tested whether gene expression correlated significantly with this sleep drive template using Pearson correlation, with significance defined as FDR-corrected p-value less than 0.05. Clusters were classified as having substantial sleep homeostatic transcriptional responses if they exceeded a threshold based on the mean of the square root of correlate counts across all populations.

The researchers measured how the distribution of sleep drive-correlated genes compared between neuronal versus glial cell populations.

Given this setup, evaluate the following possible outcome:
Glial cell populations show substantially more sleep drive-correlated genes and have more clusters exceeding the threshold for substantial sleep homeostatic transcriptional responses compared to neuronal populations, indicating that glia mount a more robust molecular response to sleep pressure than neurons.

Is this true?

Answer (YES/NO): NO